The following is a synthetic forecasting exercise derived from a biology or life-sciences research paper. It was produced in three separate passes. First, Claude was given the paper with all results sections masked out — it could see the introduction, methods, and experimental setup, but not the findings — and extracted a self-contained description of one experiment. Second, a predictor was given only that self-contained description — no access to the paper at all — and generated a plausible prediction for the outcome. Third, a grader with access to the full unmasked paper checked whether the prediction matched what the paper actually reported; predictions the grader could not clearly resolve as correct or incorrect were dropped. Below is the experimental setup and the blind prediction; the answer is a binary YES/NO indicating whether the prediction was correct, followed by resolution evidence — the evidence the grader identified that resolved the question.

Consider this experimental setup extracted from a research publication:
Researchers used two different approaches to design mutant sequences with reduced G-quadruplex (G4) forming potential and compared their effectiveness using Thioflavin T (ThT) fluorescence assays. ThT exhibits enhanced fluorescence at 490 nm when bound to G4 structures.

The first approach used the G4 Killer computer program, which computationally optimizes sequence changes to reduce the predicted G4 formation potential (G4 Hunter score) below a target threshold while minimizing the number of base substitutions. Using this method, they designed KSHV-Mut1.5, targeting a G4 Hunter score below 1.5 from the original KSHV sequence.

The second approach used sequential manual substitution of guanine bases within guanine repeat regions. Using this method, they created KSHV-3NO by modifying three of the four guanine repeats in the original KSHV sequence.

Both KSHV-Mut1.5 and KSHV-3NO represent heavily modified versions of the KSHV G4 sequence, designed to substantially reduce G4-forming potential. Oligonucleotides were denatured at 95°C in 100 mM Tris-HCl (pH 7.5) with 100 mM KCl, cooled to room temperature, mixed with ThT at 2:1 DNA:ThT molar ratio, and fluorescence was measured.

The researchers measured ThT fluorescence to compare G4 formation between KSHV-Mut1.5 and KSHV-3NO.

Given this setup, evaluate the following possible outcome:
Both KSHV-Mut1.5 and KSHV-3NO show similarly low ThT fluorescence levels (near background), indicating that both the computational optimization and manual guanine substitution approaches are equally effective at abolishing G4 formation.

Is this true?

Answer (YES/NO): NO